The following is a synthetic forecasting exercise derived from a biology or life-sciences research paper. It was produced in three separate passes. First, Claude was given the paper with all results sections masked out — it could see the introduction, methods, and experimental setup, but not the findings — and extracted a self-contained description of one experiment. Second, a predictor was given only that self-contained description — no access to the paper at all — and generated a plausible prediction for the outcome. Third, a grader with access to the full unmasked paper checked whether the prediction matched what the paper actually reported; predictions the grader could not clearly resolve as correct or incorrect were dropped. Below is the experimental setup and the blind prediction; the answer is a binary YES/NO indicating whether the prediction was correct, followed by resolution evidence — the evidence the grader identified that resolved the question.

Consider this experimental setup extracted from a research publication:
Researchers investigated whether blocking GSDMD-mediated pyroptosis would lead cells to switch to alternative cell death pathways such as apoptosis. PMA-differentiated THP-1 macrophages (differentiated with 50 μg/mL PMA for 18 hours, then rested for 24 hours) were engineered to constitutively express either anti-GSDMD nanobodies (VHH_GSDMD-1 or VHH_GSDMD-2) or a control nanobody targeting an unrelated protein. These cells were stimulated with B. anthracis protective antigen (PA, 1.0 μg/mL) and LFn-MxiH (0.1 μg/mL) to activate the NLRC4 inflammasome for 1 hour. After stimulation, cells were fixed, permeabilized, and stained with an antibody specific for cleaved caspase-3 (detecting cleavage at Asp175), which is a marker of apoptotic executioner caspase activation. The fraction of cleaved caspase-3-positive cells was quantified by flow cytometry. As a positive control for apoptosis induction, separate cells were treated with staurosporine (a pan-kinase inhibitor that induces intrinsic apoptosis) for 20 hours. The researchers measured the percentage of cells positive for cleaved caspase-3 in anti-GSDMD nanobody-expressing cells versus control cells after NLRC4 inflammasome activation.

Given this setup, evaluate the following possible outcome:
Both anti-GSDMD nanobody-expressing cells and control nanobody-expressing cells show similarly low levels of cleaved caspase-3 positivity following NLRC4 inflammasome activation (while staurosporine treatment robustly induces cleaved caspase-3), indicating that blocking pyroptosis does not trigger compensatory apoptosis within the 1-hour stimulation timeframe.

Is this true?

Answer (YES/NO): NO